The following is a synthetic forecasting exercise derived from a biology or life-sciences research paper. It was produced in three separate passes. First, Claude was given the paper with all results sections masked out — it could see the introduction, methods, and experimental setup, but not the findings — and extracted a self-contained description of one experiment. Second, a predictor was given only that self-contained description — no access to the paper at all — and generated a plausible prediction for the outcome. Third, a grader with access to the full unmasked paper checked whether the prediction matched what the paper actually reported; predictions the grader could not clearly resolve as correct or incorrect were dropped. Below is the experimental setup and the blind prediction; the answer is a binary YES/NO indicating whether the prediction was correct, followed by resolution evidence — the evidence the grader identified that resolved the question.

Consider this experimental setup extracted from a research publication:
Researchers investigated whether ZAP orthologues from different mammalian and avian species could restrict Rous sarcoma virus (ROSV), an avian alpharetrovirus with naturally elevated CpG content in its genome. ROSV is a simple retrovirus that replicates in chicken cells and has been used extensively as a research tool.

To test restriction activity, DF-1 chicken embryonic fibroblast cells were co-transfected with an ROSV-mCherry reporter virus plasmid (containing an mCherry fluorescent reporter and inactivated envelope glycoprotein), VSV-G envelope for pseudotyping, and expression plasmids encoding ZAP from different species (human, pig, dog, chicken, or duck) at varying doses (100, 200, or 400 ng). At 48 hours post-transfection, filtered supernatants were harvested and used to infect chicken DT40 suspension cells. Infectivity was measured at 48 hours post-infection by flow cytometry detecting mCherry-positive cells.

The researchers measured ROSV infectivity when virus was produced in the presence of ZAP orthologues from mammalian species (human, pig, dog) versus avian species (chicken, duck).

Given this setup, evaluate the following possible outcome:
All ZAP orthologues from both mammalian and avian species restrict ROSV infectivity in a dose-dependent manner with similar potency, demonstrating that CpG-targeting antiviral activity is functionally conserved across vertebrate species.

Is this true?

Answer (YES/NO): NO